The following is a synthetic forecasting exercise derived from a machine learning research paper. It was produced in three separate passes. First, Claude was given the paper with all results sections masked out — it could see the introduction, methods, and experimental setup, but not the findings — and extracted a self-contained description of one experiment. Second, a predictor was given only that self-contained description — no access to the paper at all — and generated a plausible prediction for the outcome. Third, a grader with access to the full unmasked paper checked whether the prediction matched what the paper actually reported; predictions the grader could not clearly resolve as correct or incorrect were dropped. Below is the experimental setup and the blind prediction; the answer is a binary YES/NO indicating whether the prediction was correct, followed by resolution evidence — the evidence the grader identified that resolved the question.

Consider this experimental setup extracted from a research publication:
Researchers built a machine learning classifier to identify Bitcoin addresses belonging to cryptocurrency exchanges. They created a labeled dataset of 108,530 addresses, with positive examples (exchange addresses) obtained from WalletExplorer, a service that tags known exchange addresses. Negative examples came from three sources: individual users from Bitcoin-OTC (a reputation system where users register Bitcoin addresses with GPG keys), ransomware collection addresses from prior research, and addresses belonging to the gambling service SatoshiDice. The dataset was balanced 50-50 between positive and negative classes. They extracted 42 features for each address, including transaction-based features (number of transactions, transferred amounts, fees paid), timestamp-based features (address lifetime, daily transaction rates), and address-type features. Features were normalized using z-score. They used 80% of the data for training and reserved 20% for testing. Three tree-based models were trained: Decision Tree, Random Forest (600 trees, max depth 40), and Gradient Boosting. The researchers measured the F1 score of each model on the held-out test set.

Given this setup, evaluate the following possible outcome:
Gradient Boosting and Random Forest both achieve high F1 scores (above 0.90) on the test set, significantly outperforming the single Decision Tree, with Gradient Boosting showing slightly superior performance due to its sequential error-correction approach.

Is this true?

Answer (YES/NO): NO